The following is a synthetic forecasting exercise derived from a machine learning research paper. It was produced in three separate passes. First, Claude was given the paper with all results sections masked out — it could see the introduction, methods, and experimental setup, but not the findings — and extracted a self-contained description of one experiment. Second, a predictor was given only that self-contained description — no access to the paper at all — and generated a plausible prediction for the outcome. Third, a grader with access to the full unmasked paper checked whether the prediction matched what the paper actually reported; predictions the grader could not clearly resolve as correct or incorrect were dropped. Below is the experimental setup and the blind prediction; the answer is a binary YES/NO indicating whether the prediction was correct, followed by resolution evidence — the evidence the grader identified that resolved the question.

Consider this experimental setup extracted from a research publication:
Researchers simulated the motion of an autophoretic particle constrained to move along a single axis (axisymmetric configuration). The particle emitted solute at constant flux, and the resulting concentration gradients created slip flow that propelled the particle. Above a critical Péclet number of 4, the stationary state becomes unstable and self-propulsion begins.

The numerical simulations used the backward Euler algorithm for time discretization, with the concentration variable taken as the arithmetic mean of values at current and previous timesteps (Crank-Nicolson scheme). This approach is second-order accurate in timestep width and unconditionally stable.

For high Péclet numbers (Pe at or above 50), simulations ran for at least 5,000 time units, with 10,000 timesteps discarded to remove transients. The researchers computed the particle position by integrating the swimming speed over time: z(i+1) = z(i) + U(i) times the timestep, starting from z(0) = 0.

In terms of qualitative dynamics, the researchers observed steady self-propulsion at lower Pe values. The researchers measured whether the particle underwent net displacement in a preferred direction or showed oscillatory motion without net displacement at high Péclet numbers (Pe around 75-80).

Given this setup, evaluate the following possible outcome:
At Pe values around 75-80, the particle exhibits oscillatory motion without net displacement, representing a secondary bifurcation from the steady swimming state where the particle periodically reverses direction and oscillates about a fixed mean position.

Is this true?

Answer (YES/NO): NO